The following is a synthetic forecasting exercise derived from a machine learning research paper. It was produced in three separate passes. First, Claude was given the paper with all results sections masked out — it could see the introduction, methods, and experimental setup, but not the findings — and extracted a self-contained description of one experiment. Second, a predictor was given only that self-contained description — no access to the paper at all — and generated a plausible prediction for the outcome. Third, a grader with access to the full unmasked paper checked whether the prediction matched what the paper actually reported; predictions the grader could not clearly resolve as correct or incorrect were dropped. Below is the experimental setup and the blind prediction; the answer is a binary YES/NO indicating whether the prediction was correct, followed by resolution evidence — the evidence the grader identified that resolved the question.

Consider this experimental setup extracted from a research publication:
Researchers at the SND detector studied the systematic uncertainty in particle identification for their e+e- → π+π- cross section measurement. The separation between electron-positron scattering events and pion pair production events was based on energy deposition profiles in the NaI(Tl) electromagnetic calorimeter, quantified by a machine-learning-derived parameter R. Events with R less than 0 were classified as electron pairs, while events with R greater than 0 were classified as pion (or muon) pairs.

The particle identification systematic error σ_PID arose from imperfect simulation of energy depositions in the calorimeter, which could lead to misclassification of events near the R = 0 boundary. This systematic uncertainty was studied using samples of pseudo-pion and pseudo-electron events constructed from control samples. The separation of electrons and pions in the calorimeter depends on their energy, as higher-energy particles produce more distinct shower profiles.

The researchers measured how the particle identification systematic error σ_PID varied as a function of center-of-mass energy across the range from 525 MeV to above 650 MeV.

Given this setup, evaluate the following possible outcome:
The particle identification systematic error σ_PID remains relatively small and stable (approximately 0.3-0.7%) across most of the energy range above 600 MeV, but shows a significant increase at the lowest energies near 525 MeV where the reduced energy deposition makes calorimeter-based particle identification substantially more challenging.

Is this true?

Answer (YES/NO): NO